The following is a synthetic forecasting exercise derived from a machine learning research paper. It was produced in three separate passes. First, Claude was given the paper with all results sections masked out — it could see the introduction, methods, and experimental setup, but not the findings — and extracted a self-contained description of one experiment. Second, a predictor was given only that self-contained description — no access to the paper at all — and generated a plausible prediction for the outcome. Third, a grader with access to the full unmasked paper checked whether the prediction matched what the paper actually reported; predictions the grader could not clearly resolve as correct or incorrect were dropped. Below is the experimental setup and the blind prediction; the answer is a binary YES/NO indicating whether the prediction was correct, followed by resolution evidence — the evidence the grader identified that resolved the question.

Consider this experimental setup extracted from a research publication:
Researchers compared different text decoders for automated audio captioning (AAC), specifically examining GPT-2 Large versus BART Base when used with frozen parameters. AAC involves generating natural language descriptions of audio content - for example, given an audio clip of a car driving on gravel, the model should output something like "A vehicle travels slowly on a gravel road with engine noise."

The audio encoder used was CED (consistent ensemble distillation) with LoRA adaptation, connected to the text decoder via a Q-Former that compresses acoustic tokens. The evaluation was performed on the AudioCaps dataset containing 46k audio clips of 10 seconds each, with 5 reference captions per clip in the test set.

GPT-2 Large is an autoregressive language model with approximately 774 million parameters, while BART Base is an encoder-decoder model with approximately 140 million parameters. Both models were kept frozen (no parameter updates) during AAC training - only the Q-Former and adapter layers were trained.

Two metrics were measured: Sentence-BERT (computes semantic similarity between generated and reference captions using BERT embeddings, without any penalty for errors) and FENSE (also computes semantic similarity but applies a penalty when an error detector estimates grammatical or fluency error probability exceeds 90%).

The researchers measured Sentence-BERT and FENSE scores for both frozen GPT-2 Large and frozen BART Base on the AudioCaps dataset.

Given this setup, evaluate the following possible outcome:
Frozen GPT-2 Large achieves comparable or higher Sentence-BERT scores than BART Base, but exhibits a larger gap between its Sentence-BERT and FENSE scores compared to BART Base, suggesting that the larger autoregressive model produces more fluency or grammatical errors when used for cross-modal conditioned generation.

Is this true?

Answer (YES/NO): YES